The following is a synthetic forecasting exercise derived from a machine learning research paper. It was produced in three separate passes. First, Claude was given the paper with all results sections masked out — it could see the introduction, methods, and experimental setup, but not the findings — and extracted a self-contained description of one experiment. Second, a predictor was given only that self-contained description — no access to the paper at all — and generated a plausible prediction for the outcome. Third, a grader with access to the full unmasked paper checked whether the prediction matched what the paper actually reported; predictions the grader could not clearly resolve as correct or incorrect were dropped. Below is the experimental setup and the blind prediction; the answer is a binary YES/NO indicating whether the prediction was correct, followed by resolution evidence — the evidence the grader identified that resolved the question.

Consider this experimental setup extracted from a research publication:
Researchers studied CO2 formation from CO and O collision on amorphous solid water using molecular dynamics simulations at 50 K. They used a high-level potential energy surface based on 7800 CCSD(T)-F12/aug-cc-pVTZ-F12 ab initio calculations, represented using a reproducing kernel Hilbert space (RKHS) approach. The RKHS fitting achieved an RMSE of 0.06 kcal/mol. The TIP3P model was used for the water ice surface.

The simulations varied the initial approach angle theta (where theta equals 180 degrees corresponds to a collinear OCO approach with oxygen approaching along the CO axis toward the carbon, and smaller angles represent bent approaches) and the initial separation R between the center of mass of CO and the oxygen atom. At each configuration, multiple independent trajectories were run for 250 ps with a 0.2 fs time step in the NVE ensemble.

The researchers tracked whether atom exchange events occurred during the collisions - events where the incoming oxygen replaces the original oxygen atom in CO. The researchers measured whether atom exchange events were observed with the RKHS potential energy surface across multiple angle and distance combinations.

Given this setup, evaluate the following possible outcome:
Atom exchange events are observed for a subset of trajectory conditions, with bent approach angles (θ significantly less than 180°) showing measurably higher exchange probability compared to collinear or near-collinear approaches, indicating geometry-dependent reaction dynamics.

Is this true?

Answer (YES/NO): NO